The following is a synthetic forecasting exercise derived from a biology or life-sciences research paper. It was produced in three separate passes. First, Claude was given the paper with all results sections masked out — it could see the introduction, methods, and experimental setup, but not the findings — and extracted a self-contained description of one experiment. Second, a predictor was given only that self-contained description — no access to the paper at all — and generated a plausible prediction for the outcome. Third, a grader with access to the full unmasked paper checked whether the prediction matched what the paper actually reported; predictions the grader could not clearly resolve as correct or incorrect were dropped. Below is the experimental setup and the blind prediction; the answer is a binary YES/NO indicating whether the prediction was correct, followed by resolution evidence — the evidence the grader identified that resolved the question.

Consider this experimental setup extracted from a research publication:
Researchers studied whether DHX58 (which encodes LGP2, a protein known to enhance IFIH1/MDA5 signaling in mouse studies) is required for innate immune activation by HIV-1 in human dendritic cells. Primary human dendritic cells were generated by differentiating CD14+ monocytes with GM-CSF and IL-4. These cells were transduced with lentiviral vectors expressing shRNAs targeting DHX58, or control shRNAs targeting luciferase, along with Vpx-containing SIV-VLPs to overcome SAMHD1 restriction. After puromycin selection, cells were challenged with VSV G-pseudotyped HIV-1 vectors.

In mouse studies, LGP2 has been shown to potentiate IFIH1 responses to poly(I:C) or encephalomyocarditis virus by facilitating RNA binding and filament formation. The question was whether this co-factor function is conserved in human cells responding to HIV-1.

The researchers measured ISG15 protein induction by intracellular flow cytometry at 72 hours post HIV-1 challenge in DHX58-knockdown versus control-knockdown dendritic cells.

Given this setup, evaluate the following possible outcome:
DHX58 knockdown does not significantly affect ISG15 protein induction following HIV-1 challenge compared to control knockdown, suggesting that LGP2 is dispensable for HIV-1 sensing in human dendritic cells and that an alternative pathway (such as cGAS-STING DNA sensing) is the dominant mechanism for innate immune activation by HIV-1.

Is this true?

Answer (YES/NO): NO